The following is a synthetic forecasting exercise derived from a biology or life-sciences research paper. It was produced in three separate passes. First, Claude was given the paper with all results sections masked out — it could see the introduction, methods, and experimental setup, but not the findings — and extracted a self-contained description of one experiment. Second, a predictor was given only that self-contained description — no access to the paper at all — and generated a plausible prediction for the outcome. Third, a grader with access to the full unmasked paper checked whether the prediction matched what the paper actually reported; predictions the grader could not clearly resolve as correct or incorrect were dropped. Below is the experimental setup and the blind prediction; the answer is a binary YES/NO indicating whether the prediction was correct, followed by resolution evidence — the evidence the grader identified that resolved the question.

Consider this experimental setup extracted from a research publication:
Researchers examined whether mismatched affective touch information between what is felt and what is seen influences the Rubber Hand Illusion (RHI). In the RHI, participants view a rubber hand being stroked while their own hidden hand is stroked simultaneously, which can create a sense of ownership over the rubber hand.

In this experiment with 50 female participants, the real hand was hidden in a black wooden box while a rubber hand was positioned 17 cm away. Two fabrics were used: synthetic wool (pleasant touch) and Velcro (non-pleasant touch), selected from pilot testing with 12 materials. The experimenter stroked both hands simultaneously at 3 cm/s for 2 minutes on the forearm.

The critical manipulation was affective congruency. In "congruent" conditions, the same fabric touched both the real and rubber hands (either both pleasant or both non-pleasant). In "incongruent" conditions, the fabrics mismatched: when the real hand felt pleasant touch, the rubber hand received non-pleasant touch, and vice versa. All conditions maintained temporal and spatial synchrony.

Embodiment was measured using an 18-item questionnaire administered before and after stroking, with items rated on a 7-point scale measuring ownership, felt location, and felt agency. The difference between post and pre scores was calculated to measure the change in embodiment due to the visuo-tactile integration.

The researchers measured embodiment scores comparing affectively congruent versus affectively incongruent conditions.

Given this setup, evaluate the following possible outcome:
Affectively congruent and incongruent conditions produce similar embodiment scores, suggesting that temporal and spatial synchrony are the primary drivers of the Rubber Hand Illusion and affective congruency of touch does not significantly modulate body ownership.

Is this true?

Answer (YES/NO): NO